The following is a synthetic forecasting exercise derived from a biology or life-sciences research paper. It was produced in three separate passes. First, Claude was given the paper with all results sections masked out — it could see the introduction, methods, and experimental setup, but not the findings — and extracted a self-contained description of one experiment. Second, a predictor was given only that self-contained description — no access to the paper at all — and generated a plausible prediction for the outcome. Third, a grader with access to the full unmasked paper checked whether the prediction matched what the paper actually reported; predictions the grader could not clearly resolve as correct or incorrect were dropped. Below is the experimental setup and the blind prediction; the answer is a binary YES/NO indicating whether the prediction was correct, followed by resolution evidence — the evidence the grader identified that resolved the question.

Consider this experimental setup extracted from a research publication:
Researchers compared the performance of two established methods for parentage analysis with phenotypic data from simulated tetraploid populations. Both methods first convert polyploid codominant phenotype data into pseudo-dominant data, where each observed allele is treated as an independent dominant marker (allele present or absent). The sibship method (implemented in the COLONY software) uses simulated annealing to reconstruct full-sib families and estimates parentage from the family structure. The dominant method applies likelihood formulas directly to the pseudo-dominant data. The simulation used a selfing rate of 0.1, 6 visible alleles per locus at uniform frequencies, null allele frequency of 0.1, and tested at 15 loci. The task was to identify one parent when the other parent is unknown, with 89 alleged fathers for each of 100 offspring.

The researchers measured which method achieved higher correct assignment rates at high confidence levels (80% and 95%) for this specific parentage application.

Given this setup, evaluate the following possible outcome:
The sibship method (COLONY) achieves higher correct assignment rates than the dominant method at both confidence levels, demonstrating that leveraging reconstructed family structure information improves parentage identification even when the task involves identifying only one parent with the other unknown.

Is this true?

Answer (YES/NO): YES